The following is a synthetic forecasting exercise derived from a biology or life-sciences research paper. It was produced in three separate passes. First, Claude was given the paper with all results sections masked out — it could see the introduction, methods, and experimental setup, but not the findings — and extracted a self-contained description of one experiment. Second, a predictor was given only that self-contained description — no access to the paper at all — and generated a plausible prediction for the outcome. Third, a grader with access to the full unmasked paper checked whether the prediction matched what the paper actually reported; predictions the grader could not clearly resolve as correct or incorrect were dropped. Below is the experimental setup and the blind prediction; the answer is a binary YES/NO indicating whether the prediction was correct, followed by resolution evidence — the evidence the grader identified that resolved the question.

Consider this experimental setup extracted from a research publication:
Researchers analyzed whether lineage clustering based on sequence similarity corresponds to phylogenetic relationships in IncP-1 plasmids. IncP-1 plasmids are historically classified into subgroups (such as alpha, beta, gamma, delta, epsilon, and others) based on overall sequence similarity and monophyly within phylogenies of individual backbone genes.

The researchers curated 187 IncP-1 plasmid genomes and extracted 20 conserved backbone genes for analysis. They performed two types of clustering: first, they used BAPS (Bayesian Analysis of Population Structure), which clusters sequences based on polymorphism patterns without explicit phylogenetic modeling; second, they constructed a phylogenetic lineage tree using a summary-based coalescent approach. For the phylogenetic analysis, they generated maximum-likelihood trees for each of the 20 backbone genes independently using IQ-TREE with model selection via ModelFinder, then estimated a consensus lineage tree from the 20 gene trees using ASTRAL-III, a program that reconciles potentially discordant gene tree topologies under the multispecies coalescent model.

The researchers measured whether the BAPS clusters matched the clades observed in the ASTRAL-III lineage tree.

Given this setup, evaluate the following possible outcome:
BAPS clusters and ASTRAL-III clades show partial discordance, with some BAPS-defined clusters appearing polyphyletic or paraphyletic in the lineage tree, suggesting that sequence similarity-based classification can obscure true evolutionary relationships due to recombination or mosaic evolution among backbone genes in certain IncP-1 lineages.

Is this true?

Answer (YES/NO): NO